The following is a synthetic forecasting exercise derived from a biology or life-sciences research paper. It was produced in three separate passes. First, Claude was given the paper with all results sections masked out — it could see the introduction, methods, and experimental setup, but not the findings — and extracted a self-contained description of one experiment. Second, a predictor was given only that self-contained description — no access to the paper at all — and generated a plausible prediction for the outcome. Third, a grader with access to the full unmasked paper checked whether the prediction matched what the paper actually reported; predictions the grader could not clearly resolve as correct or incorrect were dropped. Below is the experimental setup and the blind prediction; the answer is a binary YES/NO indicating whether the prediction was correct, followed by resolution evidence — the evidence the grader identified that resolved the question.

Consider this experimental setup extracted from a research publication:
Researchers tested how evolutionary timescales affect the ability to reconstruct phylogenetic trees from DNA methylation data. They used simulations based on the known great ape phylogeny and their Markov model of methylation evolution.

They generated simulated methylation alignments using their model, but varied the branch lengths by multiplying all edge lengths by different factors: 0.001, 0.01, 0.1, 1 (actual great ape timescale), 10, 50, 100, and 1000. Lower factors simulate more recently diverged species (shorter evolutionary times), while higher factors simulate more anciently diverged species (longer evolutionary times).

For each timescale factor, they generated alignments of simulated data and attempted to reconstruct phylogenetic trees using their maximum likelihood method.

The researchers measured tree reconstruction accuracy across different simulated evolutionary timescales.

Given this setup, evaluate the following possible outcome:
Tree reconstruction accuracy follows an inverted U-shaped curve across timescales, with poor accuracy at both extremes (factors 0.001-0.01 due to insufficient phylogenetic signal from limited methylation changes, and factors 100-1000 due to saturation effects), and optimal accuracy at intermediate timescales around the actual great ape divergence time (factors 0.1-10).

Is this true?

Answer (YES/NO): NO